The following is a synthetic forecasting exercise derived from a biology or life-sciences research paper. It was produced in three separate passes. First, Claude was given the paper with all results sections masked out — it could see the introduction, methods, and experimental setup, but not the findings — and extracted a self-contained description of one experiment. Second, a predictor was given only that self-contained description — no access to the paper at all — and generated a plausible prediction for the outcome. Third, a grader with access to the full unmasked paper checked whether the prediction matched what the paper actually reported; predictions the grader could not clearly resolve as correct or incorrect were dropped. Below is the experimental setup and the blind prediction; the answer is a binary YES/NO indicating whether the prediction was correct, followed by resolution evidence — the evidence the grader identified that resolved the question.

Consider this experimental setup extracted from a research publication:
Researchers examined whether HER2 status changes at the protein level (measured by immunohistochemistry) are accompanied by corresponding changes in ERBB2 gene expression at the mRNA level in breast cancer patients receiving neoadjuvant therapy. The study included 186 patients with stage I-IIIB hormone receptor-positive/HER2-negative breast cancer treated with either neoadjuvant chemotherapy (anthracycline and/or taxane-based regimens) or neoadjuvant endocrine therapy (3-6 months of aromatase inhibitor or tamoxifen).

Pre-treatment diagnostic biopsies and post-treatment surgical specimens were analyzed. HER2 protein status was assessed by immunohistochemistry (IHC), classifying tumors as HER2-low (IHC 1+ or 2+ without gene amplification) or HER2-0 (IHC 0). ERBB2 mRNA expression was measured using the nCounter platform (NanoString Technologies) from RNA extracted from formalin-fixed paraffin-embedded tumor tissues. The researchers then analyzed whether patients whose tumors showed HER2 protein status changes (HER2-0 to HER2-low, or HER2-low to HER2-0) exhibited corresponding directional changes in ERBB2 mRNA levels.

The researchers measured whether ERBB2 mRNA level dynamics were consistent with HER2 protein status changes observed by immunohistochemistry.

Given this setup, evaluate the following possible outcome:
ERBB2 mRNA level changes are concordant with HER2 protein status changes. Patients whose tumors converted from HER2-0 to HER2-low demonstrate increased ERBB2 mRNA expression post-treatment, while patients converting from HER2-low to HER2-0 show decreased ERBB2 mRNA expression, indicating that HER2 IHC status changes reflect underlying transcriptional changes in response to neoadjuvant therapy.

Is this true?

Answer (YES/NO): NO